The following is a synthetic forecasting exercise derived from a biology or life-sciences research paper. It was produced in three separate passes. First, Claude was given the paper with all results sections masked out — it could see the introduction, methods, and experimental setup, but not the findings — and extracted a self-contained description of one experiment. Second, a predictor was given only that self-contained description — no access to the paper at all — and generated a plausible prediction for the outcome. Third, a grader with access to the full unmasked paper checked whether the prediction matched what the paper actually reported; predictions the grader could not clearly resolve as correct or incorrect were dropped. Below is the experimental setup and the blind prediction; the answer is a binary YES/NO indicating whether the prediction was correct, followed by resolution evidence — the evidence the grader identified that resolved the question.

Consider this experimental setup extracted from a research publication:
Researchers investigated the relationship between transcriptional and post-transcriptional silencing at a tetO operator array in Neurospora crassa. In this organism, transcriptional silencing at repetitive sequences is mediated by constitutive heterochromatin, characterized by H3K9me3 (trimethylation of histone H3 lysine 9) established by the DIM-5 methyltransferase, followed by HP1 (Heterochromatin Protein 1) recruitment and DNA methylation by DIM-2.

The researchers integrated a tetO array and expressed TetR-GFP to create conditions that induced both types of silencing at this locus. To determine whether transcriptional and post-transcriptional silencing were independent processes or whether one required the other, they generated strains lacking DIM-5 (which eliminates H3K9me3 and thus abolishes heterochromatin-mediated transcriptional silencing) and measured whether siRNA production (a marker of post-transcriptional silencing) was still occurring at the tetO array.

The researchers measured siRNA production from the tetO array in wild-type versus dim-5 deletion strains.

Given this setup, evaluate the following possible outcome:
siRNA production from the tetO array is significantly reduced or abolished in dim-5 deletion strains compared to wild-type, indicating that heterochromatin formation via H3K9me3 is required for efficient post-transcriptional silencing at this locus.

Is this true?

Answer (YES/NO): NO